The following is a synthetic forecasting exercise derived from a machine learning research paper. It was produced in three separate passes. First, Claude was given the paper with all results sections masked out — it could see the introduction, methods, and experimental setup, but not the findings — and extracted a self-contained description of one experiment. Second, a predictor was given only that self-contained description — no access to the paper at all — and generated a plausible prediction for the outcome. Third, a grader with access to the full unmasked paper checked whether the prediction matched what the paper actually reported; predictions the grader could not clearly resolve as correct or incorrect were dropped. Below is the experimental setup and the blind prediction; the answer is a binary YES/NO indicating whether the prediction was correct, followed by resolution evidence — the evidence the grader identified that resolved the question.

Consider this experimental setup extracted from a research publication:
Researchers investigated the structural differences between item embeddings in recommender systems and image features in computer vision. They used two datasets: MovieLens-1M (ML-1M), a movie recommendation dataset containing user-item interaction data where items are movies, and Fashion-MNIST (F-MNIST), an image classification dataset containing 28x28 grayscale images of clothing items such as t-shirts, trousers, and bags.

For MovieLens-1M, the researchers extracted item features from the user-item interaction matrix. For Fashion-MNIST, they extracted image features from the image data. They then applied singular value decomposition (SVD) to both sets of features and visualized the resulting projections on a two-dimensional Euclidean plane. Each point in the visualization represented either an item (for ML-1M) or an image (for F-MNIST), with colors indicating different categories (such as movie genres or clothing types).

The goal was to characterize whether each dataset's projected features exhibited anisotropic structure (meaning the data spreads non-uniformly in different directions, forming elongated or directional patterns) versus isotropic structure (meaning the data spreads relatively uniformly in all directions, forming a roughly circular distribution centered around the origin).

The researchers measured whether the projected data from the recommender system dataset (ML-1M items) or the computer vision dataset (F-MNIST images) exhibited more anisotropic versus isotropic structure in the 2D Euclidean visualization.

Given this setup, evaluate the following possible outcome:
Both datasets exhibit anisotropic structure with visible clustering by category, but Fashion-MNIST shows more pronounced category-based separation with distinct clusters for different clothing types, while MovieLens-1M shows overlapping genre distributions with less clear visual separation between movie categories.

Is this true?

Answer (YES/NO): NO